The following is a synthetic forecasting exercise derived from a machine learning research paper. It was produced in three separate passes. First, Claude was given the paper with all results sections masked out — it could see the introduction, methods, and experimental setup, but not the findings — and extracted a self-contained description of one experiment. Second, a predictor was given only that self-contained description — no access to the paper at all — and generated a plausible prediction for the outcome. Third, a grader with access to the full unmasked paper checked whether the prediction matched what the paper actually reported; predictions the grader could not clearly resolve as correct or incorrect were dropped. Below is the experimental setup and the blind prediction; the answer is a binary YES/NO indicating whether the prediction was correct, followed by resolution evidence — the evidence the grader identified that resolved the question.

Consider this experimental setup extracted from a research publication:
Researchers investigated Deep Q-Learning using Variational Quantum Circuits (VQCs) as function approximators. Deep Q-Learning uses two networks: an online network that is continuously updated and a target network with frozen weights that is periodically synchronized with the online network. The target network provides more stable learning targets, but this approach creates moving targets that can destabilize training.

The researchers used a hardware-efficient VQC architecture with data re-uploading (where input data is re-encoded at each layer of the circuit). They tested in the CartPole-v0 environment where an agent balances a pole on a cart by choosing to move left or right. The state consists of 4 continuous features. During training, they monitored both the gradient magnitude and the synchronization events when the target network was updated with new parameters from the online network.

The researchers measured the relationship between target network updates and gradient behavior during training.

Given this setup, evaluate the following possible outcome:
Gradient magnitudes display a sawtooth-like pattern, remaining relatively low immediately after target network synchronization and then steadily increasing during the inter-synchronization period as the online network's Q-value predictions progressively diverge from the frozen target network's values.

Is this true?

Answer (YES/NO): NO